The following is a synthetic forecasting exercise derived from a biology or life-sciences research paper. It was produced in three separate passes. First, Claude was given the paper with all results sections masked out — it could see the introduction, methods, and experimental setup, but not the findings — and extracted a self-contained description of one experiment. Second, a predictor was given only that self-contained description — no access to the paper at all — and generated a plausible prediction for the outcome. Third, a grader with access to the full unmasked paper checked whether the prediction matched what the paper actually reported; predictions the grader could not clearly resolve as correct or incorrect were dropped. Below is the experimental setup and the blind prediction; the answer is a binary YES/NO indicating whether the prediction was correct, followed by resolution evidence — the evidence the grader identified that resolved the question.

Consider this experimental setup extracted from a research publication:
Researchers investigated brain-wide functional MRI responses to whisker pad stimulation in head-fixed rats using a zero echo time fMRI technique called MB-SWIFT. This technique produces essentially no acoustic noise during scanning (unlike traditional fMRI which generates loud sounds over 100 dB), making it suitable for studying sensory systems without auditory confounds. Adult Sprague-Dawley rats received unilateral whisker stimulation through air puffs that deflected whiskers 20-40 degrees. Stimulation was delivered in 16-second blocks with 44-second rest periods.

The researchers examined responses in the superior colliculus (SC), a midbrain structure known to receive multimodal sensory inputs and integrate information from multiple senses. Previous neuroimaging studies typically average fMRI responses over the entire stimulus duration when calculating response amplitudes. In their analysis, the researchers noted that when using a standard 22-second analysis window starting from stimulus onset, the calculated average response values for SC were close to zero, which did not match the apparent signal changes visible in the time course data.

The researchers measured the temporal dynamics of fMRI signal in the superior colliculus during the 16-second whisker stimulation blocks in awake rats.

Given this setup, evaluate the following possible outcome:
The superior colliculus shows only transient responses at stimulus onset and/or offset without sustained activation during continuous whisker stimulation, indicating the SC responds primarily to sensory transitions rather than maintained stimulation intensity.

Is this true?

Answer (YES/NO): NO